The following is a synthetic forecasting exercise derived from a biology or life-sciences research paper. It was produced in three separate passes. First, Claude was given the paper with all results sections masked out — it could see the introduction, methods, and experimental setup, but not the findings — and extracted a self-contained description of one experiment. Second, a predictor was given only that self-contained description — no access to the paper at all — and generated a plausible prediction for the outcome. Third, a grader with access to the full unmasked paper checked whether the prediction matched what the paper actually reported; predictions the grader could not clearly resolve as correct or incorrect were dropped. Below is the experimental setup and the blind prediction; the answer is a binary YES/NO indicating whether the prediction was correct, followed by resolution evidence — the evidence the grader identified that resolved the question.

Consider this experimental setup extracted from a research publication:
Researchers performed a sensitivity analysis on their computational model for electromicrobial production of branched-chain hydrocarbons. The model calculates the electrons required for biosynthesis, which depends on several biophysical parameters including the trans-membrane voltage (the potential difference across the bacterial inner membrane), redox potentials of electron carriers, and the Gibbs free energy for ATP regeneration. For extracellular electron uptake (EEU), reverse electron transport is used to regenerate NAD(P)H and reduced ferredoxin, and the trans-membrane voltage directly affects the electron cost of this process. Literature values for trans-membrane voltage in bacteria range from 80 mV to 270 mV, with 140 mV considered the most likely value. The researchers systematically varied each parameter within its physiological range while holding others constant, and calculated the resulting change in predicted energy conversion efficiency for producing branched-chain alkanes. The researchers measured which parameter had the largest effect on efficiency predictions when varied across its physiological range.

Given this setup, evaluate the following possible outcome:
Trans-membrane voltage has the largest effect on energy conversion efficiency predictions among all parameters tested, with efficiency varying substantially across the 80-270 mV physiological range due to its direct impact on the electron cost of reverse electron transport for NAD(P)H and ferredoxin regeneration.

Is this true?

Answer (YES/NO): YES